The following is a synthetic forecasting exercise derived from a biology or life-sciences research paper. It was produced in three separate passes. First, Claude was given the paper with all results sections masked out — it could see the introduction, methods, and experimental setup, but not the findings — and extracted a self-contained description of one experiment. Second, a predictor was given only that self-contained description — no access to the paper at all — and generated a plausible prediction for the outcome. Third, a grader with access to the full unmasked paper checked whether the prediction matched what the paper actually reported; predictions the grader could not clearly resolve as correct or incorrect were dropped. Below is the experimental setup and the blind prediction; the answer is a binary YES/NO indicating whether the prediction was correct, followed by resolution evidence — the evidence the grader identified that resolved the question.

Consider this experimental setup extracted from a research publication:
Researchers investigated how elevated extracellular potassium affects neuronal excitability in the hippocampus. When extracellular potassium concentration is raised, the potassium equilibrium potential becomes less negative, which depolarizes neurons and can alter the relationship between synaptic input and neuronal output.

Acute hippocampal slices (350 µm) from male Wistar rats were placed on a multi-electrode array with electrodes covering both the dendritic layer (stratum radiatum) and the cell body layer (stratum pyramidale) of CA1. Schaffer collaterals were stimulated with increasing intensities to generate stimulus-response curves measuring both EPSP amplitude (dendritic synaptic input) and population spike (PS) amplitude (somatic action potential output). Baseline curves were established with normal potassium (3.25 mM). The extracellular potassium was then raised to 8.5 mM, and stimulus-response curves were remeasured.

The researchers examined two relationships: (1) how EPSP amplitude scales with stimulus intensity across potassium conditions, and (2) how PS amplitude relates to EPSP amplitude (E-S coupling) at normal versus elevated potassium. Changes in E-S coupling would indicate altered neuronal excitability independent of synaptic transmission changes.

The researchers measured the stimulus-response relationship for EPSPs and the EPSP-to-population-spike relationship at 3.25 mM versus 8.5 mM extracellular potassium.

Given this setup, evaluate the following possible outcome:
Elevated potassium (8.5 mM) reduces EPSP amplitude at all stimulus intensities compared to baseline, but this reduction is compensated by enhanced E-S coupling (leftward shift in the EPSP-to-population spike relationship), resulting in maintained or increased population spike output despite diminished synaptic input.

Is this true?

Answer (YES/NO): NO